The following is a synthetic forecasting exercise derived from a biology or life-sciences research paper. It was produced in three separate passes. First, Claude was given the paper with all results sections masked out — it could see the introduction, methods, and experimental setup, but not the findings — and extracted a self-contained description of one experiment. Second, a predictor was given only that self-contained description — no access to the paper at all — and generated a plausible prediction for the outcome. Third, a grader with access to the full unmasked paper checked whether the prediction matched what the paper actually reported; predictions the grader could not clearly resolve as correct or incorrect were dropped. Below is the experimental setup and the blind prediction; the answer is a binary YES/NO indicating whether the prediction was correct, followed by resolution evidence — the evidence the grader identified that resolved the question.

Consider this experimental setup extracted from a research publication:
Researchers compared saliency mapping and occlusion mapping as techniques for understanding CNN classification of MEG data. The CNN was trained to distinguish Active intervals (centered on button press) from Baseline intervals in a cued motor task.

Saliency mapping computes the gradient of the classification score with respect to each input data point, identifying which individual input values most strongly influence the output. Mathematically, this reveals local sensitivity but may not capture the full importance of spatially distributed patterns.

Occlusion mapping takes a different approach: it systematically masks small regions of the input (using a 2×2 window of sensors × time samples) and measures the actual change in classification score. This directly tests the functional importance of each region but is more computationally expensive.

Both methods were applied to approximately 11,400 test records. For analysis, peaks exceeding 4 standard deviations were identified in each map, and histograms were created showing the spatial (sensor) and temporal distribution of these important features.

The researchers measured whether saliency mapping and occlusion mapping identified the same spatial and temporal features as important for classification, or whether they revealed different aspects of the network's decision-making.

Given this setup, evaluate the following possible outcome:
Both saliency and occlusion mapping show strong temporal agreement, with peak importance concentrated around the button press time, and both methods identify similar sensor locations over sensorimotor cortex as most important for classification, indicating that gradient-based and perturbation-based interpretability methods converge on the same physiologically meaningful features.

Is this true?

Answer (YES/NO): NO